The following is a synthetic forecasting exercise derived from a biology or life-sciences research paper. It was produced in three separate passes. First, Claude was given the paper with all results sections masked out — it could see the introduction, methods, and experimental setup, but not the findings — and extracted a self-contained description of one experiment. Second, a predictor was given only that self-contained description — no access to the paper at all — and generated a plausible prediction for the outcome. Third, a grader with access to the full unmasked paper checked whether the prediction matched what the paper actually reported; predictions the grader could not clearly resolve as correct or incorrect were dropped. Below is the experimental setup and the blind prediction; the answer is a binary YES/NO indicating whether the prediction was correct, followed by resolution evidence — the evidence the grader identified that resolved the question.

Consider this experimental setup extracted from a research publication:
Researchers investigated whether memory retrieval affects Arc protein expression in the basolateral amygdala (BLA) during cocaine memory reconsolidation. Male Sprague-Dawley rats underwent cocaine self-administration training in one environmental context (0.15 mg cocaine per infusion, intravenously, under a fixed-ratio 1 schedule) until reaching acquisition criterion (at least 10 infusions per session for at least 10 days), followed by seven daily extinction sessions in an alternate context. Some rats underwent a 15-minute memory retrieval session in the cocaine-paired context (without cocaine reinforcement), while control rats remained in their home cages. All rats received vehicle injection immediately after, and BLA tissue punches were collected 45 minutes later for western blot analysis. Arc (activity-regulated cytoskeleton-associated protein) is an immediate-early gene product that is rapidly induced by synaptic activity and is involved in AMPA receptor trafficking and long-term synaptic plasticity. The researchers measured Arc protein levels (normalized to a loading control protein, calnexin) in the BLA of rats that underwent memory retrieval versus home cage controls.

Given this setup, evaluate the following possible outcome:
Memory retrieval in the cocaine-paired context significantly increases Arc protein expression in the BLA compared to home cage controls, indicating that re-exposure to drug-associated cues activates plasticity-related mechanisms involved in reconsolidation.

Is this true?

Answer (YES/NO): YES